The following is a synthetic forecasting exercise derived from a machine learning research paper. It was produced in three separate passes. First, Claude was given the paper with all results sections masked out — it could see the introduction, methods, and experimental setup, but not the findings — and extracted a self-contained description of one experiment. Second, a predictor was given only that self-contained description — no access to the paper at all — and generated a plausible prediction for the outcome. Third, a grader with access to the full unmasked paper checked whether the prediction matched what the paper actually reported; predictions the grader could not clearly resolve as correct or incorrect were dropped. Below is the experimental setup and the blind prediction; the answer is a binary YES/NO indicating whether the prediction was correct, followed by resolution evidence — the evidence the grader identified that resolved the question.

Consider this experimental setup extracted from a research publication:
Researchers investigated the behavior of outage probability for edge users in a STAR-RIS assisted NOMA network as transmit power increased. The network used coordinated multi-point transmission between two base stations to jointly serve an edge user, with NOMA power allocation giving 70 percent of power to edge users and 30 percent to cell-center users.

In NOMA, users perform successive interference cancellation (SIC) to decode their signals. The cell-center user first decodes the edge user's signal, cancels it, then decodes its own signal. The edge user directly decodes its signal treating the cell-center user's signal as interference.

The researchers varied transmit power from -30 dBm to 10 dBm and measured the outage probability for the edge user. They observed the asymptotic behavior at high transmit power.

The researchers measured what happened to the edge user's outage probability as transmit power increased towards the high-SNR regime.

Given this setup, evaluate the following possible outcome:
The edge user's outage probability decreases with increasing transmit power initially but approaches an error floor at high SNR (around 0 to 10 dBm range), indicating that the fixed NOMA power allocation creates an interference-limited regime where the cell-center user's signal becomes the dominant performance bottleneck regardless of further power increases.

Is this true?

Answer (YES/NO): YES